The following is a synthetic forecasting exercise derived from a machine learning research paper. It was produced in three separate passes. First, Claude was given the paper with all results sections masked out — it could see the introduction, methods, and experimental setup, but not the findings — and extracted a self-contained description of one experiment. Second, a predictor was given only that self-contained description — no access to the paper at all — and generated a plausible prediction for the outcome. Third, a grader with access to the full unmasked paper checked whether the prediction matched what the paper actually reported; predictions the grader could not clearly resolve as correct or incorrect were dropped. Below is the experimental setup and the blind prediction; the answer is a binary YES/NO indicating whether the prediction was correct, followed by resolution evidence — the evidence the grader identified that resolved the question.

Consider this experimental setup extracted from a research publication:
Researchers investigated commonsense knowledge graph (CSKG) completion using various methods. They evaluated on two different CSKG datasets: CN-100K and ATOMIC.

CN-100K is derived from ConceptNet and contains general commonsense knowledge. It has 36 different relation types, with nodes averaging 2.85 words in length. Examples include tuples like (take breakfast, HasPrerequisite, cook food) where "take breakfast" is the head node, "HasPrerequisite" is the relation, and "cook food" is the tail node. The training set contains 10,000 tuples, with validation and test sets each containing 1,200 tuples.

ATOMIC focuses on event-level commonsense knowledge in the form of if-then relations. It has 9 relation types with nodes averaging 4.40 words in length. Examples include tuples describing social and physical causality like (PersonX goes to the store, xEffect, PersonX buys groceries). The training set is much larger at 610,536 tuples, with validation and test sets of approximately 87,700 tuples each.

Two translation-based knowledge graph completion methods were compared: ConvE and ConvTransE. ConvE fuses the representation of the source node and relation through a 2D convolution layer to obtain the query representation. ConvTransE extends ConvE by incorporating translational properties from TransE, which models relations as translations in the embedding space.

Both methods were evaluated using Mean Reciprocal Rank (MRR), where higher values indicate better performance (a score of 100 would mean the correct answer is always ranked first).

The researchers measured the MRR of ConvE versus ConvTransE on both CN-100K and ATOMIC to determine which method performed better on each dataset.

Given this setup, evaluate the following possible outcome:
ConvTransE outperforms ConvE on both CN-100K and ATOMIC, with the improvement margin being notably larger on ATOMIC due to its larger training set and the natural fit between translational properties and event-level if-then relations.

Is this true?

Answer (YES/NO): NO